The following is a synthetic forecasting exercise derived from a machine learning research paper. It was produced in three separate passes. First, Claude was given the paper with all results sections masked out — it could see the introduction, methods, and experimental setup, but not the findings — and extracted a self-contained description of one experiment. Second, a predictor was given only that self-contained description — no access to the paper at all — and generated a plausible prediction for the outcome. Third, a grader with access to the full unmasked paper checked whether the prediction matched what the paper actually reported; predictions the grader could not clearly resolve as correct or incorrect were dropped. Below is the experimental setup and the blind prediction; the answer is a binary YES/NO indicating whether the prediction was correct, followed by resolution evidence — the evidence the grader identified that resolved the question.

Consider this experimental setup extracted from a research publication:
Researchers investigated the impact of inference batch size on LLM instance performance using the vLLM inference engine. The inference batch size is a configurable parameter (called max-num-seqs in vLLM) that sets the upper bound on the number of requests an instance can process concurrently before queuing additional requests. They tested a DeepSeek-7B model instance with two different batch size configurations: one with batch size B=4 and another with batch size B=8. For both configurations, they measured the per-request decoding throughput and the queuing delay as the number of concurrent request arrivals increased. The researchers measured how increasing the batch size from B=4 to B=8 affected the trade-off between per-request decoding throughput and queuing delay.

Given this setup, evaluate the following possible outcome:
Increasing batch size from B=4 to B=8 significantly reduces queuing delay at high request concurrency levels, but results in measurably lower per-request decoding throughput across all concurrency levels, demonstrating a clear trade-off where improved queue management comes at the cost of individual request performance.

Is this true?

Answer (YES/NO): NO